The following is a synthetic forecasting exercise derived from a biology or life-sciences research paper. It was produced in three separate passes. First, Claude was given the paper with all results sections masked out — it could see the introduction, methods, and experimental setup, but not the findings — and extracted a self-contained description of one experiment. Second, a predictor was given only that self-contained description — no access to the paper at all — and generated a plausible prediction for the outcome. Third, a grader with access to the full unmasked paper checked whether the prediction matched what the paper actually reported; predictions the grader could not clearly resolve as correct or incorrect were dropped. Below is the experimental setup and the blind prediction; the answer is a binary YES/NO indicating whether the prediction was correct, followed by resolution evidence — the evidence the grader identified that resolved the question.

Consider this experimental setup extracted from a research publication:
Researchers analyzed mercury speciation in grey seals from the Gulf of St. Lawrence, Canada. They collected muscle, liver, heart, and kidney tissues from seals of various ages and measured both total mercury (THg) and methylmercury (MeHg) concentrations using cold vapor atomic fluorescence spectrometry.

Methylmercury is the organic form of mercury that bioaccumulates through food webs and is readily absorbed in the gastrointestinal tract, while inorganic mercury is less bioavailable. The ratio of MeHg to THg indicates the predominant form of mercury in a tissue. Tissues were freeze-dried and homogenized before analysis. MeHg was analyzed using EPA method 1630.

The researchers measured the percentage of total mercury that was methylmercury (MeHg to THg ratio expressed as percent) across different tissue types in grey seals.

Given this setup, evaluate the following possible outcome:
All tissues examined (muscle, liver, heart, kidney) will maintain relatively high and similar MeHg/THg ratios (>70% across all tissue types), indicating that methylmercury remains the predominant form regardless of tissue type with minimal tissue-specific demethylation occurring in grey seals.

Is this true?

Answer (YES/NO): NO